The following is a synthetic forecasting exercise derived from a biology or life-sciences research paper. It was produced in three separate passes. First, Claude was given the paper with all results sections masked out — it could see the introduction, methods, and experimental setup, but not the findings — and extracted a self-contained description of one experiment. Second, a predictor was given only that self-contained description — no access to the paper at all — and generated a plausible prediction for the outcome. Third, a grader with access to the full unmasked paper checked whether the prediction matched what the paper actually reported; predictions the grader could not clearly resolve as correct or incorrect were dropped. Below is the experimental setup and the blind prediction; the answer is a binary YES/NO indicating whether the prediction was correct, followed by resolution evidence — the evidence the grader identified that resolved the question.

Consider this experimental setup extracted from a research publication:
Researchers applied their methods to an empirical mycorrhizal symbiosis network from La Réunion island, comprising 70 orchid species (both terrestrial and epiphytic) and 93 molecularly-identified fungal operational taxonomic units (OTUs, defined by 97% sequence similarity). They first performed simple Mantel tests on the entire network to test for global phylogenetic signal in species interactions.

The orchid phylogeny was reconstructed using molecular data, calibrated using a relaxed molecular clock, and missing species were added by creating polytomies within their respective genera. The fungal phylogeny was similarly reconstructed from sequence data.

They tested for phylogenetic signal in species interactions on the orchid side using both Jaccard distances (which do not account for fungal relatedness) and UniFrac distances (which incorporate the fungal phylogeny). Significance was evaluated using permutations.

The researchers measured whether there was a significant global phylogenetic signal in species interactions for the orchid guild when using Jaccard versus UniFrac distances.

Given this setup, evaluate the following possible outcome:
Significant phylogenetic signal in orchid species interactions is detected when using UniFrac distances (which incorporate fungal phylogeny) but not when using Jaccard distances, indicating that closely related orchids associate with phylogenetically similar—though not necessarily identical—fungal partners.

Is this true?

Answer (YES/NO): NO